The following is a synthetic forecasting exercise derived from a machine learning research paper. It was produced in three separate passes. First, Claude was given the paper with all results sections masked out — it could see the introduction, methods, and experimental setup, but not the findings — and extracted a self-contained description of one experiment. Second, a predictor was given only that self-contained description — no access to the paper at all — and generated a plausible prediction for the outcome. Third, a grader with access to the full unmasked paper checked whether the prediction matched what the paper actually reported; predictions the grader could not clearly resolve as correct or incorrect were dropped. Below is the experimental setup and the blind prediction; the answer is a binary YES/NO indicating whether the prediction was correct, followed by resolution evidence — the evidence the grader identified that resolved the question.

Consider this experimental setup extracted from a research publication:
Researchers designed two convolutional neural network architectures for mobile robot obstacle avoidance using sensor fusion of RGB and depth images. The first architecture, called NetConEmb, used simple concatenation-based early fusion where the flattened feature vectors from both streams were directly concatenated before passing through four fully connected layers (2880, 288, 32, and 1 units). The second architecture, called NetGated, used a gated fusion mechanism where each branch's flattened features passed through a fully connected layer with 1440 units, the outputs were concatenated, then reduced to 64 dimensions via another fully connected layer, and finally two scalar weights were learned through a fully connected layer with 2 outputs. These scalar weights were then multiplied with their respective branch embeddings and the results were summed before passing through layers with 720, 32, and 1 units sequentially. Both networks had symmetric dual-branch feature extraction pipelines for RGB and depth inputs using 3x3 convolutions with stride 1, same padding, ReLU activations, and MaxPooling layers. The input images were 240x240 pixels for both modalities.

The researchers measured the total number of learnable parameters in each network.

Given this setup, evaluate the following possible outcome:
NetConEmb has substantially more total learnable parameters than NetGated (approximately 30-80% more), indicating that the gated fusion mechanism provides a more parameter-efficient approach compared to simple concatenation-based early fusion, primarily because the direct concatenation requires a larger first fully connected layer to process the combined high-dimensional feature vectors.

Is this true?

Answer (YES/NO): NO